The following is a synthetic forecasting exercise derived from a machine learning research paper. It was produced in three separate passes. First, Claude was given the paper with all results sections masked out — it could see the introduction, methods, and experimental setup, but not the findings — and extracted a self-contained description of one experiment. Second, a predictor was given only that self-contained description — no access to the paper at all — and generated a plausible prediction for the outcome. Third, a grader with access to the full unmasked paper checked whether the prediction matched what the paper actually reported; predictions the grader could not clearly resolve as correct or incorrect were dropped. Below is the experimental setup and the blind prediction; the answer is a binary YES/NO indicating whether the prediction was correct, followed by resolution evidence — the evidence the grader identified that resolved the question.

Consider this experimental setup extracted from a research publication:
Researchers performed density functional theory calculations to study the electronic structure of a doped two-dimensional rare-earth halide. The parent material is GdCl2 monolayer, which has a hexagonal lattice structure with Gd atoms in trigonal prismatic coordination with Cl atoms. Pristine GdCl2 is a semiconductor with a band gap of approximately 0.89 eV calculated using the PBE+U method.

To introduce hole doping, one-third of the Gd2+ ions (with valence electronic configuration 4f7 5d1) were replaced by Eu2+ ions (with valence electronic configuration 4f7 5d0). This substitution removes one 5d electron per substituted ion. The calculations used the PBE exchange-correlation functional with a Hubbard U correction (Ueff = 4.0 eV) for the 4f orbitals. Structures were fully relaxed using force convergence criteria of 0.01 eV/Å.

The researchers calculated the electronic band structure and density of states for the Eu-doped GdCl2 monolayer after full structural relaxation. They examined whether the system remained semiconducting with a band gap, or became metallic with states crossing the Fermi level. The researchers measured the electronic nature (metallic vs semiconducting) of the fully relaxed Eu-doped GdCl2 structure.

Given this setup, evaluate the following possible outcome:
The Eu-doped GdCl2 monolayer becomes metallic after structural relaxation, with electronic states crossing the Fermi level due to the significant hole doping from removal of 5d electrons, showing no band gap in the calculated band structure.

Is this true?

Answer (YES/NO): NO